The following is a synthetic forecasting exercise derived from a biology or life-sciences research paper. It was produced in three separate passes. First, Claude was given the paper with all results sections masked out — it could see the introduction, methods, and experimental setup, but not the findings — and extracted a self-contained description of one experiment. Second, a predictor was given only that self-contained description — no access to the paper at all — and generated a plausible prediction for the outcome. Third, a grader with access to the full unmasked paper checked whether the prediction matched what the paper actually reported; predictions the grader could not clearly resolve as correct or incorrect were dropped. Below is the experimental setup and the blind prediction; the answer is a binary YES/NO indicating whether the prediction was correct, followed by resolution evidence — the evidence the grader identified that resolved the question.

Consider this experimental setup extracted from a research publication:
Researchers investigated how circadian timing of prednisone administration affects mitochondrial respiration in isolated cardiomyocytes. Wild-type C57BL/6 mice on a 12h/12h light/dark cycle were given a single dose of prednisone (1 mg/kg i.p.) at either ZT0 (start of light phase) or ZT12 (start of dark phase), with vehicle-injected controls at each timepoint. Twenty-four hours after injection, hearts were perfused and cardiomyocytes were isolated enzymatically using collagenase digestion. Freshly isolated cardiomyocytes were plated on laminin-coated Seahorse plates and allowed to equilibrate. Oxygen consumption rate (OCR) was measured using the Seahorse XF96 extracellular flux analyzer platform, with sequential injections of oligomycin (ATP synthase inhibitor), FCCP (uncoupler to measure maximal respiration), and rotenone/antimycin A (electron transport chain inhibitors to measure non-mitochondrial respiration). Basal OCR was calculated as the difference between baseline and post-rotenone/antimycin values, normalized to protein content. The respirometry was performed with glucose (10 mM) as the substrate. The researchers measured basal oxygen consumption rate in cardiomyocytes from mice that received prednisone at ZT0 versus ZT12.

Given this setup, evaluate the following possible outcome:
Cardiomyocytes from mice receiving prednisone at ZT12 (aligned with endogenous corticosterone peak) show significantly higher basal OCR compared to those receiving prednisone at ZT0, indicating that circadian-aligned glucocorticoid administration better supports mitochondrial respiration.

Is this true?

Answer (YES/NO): NO